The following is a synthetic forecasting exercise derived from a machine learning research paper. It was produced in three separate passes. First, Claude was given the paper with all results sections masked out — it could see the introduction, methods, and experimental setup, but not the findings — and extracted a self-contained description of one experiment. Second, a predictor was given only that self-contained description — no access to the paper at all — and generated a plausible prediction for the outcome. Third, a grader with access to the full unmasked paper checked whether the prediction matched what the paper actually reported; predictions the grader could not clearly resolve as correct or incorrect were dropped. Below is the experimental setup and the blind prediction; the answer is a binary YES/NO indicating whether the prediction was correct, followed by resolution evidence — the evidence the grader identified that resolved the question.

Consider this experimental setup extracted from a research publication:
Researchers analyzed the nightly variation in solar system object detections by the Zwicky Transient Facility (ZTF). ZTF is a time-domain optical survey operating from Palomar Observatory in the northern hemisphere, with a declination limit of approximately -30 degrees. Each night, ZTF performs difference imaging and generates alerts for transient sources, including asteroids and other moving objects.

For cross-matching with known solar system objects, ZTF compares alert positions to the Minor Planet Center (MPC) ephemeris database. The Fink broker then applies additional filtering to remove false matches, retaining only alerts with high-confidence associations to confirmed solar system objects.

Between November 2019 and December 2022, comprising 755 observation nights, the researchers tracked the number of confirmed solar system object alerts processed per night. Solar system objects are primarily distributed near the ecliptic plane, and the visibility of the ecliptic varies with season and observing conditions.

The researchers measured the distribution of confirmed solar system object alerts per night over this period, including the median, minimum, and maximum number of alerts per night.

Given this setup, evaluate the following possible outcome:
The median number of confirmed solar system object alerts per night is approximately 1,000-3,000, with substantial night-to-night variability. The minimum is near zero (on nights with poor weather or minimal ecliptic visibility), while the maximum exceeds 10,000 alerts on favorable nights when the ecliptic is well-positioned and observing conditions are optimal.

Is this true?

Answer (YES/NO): NO